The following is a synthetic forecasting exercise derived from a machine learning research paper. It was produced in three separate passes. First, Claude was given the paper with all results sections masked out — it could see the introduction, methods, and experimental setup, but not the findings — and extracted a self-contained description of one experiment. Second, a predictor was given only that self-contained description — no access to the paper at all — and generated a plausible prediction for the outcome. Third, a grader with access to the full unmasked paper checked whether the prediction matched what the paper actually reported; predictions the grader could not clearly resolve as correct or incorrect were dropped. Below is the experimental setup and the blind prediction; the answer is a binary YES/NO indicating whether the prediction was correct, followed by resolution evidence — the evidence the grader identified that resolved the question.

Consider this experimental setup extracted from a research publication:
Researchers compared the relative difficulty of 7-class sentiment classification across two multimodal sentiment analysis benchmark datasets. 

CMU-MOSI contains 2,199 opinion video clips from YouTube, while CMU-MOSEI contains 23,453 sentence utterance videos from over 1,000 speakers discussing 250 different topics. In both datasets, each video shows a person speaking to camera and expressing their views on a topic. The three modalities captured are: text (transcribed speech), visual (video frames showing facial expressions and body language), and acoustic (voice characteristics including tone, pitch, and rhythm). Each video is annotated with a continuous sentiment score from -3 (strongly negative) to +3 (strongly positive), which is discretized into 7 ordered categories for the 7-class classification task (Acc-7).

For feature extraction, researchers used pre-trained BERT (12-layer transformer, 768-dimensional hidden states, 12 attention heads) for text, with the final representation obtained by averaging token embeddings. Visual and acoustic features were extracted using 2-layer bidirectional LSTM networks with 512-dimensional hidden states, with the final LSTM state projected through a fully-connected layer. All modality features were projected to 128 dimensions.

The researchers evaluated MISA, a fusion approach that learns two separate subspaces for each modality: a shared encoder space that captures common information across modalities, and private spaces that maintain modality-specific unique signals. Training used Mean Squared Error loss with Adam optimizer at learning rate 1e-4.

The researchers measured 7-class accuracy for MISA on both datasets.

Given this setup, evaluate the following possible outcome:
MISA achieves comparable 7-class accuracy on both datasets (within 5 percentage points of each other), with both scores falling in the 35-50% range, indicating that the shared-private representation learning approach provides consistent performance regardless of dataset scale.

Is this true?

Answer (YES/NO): NO